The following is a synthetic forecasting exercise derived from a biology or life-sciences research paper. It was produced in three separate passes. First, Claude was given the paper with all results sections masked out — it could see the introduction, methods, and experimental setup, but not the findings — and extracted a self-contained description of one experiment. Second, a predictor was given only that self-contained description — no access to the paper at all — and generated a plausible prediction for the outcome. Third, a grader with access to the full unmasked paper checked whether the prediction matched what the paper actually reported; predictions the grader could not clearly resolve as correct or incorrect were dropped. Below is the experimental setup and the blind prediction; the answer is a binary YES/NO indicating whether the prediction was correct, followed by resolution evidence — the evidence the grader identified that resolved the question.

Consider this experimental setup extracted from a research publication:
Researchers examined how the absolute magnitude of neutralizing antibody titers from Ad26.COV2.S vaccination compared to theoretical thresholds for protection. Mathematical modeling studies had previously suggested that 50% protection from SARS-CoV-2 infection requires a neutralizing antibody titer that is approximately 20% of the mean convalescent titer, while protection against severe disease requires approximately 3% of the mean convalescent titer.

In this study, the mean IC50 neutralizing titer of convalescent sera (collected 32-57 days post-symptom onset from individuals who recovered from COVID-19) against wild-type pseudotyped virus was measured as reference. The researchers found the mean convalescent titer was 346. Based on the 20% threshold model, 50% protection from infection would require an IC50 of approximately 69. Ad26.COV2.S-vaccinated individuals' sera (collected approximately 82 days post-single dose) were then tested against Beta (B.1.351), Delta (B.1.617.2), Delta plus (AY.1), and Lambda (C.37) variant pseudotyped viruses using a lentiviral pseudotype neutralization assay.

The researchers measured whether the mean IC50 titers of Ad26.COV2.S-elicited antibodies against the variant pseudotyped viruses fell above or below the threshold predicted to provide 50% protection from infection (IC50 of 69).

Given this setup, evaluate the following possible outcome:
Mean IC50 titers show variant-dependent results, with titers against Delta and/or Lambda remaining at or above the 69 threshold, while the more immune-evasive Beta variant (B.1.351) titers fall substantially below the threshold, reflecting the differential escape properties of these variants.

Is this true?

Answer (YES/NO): NO